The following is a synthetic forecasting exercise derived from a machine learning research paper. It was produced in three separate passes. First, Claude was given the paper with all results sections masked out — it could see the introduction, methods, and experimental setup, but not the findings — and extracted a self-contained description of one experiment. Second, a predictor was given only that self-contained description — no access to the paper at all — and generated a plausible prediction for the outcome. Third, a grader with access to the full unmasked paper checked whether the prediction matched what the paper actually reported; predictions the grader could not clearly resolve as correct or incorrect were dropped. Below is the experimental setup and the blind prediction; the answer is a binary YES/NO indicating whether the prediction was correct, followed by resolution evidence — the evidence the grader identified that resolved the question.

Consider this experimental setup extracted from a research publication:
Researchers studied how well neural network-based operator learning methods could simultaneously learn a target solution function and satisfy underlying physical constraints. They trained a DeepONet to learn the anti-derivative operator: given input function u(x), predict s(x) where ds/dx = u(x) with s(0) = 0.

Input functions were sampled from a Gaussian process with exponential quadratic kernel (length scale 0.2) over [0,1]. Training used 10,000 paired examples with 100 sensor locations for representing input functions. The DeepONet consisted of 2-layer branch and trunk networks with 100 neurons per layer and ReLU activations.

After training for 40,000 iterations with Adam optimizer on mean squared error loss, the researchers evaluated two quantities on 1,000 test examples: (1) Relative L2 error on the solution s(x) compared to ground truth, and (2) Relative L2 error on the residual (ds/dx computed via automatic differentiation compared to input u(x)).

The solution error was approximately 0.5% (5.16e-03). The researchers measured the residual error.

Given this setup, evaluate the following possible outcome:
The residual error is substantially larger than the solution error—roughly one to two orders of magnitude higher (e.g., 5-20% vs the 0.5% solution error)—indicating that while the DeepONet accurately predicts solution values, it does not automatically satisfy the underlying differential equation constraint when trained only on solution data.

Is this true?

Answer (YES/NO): YES